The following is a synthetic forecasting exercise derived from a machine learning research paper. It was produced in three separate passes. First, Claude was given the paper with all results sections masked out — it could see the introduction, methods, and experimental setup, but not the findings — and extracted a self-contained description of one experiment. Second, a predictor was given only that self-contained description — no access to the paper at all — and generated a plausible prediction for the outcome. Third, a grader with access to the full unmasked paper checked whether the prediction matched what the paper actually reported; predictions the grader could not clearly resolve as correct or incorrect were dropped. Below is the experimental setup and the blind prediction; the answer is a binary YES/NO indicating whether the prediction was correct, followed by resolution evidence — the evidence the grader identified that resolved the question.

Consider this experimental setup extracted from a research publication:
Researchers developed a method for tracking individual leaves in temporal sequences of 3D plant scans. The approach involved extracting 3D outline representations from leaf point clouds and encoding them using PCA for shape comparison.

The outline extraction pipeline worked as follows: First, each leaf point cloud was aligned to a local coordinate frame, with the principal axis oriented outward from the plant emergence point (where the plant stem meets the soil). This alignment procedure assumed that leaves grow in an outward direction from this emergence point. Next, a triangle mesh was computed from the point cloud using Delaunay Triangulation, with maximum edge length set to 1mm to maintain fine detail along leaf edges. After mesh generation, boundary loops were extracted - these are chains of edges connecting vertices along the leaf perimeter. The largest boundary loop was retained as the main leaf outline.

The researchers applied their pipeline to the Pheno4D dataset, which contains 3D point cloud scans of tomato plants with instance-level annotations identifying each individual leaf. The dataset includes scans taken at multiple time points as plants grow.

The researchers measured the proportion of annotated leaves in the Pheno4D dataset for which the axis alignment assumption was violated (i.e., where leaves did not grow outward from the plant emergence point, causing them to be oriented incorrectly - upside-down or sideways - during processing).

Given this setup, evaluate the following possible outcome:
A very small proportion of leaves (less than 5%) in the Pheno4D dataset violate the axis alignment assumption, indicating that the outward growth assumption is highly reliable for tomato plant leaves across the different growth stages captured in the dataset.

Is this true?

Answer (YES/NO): NO